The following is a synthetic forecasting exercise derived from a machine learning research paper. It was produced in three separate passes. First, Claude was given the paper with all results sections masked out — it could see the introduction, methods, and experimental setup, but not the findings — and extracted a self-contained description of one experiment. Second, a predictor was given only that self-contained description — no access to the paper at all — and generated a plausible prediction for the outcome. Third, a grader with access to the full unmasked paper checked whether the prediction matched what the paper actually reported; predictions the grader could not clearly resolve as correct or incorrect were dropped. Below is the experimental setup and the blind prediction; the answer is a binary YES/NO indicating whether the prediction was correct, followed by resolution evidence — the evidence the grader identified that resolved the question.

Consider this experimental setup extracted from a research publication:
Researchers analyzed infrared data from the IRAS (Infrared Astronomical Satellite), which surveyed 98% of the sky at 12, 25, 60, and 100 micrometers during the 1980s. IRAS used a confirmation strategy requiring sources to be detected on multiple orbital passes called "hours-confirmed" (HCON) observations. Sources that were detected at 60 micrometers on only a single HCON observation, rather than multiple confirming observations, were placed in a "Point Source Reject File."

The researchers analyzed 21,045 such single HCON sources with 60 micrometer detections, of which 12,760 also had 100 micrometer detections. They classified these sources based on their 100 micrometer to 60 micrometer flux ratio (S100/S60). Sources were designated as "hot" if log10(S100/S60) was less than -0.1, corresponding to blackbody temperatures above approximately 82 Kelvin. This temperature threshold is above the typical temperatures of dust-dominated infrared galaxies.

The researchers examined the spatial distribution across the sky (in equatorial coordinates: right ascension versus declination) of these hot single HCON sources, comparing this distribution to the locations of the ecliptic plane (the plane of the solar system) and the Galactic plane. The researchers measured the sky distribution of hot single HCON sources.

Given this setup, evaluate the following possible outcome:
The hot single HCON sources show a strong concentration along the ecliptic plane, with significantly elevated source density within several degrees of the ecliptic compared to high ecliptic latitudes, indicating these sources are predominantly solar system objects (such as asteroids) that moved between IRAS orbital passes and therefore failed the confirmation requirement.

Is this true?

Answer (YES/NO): YES